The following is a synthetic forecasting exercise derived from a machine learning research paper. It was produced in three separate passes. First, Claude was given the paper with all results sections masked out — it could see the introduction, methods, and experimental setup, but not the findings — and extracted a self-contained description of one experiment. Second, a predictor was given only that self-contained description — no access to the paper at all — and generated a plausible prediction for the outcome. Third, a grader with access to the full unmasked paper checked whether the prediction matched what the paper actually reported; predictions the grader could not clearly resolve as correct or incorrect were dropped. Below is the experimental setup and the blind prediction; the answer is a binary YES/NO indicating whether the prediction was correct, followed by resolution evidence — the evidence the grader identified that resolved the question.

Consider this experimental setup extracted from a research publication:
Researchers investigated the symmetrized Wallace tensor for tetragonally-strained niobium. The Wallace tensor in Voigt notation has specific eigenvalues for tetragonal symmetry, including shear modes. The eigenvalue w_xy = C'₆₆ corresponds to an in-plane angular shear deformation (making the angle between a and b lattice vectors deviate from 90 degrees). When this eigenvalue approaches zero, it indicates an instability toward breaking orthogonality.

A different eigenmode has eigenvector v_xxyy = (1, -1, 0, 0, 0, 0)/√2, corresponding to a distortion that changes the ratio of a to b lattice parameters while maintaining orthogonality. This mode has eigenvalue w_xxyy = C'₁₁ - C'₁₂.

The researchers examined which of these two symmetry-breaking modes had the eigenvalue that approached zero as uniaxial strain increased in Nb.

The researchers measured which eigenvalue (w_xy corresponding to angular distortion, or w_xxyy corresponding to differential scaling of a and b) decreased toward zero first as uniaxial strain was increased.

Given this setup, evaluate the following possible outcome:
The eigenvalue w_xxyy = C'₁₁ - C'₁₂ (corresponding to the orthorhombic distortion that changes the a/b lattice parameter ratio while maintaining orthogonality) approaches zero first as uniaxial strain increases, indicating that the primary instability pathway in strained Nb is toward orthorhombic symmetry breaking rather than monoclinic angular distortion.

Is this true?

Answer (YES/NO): YES